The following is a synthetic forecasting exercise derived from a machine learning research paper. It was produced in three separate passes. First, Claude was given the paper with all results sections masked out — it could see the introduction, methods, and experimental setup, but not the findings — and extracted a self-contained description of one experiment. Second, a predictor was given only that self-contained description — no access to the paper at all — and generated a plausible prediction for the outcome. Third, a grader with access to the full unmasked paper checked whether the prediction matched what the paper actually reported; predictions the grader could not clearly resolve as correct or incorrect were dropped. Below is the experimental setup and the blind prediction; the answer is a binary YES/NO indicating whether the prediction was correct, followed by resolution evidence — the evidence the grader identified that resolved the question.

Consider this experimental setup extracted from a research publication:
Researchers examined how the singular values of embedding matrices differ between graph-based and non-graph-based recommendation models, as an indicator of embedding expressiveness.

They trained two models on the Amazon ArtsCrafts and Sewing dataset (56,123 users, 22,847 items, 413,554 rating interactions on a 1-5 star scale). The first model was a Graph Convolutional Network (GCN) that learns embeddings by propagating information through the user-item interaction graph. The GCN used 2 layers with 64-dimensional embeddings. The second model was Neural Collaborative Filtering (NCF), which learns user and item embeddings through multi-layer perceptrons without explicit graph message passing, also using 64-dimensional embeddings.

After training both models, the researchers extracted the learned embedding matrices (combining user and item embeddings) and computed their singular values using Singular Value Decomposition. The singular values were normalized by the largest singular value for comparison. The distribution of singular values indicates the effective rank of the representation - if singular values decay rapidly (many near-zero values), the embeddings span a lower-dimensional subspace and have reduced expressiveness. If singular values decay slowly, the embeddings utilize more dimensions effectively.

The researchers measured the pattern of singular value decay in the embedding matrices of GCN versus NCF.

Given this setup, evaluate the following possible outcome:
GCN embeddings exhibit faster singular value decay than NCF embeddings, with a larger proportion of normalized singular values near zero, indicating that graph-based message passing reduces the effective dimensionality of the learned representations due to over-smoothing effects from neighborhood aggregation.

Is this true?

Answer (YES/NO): YES